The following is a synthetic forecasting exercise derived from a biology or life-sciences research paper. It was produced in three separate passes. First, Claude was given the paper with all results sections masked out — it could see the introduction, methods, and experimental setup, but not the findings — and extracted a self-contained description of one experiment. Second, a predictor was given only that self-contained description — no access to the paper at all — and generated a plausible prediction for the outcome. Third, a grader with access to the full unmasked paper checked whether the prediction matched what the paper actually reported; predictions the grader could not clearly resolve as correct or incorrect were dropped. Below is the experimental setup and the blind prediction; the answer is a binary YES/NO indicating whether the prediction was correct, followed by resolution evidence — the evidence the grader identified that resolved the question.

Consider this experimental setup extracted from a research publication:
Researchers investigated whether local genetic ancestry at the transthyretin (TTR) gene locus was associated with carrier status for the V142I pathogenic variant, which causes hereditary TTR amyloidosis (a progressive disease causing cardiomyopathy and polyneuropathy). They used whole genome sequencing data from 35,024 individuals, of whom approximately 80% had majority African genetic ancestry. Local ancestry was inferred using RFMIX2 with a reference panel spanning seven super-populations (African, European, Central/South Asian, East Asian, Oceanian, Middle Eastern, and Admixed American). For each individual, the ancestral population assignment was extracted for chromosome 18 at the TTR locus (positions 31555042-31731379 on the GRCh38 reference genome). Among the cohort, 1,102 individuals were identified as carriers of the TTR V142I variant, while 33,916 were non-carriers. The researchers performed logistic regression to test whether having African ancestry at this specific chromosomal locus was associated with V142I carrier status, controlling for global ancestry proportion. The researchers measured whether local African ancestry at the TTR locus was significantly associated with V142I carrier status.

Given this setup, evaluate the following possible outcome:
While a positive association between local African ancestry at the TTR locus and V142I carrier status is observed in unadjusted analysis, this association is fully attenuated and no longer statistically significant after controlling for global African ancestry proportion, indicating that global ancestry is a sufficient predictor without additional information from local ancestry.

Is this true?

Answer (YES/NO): NO